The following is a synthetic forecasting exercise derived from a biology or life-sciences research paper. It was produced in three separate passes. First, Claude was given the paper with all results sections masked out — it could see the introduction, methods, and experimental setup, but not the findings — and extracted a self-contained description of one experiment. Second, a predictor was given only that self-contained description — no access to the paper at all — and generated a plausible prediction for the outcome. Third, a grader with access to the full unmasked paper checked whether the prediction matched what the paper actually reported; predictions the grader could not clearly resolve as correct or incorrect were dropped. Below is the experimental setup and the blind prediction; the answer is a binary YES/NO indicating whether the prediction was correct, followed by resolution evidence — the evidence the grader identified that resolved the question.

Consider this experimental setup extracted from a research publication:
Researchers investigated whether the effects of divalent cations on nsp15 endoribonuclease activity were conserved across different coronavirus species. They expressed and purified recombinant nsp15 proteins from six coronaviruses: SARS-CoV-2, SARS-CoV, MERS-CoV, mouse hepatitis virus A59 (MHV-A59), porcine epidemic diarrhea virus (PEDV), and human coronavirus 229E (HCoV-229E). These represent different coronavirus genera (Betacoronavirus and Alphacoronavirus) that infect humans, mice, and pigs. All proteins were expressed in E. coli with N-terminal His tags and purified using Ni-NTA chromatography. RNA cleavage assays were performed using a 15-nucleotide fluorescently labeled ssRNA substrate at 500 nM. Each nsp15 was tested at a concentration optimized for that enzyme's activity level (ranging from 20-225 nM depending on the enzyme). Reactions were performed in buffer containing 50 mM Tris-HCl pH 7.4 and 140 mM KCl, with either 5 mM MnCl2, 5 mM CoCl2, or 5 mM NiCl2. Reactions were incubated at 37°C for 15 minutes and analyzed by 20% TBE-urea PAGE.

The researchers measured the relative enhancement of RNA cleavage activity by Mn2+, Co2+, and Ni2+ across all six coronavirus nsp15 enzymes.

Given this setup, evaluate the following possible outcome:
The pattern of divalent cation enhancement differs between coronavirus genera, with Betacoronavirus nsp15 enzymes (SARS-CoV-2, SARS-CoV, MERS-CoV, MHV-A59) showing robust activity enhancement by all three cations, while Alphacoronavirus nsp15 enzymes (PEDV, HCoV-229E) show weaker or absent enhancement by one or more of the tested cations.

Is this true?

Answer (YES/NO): YES